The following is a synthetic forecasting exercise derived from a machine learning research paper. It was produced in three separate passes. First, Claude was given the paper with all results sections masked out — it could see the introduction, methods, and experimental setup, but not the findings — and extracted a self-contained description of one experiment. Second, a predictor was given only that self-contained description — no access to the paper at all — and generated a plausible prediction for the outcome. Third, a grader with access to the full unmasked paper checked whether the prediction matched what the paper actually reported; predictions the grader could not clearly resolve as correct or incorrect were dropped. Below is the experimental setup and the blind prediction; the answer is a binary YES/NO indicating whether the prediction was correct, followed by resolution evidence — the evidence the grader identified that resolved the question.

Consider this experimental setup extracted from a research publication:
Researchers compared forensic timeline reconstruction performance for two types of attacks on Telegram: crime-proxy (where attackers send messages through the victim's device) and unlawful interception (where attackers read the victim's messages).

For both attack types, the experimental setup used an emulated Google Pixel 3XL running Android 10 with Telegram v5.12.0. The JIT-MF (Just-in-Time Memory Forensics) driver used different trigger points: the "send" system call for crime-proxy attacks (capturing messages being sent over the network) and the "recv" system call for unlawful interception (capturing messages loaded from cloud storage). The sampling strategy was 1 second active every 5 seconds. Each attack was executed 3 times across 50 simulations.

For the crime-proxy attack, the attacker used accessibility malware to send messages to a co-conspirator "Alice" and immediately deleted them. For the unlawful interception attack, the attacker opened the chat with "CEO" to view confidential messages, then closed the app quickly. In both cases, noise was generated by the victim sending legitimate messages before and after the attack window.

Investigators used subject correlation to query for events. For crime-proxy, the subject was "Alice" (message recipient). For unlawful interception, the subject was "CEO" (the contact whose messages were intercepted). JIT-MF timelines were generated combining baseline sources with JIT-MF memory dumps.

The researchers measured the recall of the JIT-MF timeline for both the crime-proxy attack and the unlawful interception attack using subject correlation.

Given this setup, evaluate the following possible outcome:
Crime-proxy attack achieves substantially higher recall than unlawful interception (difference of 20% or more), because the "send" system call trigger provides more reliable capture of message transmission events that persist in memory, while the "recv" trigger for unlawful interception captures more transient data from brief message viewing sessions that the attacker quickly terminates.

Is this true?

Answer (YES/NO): NO